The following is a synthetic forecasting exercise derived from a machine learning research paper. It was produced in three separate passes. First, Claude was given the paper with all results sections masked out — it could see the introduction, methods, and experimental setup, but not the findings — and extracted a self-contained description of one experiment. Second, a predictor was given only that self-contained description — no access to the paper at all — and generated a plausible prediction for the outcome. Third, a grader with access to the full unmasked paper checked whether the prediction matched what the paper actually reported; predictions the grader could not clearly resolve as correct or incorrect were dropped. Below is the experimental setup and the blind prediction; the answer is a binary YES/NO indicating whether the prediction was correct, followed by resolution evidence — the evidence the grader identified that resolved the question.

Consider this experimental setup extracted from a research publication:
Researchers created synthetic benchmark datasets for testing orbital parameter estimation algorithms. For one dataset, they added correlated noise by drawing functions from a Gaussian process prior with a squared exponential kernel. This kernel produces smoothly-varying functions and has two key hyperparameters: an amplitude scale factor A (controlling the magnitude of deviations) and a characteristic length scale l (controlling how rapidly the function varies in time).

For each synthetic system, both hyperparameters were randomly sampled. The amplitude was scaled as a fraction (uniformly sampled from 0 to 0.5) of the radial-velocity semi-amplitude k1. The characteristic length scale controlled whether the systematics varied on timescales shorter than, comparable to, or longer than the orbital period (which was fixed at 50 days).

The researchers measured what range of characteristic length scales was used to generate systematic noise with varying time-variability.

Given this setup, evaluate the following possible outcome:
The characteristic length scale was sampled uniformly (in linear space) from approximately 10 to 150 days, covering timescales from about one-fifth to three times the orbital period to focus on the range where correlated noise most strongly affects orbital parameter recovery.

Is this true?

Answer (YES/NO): NO